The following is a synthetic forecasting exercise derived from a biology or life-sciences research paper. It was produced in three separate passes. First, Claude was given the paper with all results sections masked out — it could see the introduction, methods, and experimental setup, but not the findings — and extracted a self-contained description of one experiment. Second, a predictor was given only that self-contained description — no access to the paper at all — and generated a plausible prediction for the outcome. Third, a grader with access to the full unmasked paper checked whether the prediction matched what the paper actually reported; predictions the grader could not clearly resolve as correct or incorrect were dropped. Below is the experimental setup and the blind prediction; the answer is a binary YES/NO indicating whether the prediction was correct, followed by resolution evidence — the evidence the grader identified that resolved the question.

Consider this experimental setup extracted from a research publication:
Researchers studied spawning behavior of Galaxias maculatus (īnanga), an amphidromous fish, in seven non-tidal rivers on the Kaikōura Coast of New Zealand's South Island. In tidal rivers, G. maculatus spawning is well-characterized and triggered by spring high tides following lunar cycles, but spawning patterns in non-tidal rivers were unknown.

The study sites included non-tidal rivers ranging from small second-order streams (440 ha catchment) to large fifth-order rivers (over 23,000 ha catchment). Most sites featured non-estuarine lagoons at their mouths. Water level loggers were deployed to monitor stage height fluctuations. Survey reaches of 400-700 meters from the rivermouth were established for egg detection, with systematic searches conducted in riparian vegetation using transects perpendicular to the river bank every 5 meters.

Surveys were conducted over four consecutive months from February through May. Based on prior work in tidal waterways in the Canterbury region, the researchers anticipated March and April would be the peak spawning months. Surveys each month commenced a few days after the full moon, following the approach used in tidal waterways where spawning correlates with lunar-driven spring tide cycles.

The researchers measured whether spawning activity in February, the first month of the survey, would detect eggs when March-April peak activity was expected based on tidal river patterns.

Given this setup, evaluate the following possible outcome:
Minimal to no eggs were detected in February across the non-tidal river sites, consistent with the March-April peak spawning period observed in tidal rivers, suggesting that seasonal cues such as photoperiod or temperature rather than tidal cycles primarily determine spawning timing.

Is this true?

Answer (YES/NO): NO